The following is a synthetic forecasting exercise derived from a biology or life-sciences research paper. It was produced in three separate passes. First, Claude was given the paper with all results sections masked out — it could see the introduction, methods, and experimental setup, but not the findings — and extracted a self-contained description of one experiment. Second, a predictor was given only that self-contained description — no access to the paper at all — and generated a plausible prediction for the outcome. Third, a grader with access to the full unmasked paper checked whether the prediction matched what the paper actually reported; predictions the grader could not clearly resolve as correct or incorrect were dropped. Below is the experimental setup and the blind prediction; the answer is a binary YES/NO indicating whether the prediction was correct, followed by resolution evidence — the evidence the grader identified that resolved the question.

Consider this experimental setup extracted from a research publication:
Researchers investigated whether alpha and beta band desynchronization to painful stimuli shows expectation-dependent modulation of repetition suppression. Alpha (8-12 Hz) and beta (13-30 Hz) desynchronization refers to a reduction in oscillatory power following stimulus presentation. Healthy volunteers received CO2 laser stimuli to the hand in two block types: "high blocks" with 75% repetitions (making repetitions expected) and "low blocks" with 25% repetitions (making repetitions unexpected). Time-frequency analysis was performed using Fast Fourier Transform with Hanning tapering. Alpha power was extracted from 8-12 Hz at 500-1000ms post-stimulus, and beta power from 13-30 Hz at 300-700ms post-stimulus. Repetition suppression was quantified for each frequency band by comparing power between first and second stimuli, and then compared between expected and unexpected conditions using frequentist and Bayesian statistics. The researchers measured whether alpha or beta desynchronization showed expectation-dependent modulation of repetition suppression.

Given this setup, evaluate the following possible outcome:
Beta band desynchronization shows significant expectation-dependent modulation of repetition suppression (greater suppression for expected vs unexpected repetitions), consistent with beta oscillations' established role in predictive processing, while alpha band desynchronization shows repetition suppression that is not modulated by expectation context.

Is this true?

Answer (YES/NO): NO